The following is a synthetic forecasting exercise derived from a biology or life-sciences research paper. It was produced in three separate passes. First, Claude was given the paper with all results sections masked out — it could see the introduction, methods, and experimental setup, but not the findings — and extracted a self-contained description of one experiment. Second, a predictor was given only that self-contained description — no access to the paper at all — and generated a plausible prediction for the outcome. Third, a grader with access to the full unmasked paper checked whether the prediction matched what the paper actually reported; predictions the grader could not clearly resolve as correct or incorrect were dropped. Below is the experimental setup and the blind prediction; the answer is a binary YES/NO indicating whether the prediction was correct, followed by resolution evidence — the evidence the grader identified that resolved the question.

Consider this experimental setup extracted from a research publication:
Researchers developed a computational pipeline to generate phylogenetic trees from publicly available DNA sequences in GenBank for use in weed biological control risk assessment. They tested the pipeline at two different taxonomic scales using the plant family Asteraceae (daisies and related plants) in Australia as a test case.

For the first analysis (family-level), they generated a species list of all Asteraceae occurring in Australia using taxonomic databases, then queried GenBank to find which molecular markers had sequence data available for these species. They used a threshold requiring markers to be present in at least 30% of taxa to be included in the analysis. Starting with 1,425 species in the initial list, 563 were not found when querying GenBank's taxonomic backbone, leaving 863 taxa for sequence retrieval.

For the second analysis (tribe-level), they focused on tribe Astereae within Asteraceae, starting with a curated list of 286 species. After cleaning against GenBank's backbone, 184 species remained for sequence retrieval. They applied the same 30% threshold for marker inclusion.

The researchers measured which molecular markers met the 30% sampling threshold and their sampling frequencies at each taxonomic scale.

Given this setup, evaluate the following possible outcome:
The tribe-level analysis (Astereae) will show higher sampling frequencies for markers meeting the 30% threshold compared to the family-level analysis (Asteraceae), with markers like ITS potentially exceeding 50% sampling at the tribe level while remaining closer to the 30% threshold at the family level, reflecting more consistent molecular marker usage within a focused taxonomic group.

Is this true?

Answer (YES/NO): YES